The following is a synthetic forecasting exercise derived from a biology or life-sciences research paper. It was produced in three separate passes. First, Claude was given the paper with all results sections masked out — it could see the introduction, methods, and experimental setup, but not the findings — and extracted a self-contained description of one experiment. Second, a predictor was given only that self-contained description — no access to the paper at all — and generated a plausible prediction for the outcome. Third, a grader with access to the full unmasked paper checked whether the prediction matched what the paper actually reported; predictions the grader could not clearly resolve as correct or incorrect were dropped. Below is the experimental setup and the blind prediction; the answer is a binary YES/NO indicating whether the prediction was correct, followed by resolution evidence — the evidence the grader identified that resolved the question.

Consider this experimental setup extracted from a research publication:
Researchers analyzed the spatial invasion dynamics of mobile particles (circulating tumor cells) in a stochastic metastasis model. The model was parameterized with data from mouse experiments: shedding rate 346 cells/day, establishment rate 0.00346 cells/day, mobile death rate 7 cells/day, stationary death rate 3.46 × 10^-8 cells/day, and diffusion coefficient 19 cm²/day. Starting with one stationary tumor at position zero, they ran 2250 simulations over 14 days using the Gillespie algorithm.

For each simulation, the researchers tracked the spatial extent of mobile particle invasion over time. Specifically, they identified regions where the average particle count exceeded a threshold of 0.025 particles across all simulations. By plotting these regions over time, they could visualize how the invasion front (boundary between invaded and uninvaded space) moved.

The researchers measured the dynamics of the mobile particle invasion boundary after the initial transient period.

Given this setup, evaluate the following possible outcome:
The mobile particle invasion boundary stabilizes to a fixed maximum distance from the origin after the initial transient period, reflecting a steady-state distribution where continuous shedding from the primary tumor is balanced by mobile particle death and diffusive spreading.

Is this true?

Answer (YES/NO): NO